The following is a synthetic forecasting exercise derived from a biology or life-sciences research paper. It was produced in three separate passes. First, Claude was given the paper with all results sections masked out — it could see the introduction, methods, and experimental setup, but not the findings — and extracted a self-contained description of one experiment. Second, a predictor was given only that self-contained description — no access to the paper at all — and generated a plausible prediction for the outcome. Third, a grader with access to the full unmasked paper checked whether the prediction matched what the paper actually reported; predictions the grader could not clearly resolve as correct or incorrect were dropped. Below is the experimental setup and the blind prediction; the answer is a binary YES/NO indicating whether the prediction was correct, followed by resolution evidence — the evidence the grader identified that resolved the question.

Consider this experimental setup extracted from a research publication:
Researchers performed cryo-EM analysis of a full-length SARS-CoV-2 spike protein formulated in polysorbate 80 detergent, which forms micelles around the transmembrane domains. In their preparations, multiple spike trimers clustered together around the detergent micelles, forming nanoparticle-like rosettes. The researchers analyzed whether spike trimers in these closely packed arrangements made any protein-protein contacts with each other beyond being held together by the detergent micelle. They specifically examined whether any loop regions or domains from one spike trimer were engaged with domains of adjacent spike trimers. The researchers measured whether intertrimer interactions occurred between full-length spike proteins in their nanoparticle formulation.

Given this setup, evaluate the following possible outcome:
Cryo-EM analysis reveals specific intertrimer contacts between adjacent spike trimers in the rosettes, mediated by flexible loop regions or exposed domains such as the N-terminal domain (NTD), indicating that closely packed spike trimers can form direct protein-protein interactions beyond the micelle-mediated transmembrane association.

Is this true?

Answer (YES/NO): YES